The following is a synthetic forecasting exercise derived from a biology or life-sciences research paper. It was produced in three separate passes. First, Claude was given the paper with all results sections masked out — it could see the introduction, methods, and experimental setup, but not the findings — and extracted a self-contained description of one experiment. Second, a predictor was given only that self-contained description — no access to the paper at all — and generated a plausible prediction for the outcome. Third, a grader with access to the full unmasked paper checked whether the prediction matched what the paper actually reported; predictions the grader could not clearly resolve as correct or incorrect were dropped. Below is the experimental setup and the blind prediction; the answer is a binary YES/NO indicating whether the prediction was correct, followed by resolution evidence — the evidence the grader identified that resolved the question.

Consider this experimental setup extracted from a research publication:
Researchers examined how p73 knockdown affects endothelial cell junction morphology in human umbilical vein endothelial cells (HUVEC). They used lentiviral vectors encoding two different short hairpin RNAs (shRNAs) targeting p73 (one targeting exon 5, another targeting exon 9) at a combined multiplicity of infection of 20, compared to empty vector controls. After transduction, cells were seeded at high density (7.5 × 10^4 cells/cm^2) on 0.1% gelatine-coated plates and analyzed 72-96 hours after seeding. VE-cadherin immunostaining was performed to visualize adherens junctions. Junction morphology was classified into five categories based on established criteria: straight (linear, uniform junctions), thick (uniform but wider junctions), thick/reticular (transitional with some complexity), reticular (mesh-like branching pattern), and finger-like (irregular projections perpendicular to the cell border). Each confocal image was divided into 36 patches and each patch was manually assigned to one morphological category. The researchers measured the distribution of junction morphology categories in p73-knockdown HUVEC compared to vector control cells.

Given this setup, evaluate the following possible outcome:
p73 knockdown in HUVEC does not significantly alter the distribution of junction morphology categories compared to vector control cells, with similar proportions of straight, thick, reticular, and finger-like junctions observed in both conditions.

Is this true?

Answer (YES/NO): NO